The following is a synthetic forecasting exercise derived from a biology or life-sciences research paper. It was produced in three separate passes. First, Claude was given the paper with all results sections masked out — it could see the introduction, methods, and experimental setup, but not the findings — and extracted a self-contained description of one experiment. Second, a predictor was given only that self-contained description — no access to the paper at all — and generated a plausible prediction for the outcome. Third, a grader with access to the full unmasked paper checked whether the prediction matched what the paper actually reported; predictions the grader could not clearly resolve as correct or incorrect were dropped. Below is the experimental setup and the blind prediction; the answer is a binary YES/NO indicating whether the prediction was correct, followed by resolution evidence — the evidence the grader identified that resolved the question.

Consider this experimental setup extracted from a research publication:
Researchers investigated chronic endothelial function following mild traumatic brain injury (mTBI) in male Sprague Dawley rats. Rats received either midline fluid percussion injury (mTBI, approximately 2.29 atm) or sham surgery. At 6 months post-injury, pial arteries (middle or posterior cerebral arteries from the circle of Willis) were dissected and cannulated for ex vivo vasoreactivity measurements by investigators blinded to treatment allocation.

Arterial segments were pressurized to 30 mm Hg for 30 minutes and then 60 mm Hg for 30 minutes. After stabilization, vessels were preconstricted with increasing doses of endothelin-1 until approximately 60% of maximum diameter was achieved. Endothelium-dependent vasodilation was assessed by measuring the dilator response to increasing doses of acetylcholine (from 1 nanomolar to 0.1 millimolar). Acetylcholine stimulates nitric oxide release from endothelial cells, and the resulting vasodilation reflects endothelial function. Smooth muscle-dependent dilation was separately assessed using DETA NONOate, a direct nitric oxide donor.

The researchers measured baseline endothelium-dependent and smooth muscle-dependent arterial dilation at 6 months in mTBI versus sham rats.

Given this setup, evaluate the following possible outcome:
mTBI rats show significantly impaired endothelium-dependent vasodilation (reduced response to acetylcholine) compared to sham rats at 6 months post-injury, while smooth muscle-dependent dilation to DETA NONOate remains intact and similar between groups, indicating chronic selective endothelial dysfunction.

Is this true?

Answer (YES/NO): NO